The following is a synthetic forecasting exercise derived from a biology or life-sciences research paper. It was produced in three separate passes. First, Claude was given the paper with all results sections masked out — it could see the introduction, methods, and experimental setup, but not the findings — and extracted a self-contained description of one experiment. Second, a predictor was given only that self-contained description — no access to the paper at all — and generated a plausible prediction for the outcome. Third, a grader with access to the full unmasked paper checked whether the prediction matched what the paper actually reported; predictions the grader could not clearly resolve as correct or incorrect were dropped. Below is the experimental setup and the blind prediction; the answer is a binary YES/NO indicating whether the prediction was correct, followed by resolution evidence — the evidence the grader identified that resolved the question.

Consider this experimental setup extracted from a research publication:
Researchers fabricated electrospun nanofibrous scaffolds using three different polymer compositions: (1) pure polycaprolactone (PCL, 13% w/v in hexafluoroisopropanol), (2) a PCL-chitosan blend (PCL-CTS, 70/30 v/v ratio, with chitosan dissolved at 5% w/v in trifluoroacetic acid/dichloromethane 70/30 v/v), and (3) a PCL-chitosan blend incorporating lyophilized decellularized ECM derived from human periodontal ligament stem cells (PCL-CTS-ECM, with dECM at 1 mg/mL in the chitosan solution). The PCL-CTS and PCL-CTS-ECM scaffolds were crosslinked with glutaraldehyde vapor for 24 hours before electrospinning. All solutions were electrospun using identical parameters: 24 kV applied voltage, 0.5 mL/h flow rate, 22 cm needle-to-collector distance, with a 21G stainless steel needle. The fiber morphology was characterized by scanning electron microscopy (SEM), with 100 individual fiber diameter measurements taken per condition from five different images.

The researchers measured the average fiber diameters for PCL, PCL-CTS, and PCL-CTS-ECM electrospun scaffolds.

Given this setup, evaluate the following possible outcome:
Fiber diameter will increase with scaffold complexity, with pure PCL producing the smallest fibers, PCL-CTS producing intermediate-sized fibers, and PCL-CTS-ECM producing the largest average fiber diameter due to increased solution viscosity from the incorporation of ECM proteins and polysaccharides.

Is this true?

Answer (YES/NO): NO